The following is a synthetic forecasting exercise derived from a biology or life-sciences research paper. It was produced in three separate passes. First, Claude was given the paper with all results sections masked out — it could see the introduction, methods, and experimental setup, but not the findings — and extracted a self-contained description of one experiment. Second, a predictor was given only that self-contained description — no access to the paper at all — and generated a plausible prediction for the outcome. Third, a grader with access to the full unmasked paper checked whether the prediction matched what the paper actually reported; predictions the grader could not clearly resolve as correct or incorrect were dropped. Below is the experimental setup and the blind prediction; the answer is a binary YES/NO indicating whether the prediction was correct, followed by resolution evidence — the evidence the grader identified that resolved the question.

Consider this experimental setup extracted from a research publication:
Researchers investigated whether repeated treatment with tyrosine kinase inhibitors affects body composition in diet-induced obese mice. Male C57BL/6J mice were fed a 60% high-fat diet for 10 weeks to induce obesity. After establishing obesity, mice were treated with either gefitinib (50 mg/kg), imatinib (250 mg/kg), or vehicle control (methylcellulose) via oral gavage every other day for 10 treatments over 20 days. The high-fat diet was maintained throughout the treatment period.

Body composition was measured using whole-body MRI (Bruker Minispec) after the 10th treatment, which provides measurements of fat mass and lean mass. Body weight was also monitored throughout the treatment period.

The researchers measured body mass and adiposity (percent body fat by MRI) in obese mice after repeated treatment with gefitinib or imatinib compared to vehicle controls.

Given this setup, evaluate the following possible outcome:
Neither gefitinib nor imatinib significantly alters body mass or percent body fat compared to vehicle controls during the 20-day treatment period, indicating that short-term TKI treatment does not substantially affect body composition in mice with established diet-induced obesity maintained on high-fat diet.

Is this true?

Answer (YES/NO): YES